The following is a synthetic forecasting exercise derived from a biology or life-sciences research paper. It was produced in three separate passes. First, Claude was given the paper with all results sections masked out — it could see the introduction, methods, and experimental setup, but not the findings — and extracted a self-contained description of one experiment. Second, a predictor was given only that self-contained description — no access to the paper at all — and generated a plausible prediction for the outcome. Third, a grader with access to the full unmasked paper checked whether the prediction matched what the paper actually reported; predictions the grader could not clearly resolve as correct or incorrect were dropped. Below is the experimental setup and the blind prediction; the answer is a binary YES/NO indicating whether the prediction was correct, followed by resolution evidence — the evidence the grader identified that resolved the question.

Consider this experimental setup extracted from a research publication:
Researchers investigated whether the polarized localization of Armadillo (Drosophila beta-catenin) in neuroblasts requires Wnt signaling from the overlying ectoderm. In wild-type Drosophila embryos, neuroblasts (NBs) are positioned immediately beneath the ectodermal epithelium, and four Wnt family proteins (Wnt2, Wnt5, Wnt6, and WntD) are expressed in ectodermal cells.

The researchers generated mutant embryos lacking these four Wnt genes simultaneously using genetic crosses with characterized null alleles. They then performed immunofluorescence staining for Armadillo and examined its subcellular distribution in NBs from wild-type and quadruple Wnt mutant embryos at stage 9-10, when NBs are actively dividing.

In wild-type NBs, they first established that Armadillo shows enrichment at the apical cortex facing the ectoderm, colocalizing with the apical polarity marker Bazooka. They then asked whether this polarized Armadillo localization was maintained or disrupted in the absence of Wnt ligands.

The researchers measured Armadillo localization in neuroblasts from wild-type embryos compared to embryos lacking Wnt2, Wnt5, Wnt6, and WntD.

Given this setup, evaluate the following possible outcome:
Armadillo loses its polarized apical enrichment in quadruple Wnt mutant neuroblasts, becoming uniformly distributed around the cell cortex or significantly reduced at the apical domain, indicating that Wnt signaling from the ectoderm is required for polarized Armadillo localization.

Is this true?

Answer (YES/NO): YES